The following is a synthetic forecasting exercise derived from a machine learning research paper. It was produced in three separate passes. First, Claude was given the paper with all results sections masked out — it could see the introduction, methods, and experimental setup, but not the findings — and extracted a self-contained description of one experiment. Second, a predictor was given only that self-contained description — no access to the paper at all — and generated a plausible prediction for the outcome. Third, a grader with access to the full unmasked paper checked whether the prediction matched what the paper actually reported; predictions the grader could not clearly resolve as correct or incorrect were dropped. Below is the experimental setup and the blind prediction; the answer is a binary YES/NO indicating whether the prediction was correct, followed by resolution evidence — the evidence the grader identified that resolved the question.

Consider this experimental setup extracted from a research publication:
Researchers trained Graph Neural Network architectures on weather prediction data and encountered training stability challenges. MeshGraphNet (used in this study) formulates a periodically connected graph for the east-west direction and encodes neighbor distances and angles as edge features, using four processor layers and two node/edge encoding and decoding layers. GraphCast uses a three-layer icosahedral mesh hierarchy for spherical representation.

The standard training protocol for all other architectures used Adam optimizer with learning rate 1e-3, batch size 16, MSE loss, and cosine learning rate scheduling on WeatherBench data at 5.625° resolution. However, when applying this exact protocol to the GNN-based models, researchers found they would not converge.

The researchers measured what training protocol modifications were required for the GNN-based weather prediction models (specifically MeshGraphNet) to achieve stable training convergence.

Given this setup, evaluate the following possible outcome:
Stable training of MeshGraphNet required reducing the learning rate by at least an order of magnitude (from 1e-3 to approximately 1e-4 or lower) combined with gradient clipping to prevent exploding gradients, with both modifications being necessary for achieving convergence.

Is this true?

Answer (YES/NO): NO